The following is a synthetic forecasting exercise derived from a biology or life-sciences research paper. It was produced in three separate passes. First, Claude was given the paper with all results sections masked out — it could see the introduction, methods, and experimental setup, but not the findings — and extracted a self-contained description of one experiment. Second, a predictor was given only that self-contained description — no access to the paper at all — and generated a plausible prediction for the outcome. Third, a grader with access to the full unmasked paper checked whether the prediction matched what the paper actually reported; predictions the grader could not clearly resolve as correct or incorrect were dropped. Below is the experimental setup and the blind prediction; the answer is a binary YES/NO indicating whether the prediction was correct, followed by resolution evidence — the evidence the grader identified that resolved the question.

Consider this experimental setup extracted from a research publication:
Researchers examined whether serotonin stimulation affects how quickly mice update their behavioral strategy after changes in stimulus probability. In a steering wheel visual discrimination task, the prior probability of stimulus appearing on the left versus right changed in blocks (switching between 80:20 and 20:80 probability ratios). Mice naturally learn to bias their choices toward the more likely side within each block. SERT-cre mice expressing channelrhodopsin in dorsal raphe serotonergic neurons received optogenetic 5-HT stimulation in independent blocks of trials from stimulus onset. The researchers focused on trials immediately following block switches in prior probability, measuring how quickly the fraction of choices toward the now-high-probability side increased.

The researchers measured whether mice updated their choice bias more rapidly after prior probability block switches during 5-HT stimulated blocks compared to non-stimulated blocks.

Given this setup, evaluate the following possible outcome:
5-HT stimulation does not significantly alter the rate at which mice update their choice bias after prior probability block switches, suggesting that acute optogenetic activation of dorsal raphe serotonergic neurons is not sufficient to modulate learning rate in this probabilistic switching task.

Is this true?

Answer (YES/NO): YES